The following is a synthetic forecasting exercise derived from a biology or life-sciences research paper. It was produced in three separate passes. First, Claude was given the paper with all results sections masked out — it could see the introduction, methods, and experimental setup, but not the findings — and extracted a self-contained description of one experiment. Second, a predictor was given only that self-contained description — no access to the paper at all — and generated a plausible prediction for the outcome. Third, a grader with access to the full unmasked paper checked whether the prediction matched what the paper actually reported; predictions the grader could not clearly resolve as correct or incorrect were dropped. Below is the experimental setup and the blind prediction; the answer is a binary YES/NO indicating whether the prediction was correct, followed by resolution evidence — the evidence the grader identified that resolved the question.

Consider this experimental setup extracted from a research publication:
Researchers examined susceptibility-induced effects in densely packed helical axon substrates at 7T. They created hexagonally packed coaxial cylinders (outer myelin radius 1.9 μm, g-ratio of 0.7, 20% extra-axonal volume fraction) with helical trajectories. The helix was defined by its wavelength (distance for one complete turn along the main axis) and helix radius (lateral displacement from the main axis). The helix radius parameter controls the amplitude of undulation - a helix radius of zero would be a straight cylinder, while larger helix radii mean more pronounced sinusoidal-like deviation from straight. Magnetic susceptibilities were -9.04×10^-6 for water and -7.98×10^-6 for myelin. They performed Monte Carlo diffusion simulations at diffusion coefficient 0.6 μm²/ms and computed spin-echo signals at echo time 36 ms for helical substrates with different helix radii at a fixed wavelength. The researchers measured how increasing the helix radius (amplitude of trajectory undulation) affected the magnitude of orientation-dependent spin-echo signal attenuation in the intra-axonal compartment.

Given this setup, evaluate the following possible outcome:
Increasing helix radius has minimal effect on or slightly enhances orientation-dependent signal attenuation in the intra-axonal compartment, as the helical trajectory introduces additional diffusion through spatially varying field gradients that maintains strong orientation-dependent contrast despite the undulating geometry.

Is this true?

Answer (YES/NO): NO